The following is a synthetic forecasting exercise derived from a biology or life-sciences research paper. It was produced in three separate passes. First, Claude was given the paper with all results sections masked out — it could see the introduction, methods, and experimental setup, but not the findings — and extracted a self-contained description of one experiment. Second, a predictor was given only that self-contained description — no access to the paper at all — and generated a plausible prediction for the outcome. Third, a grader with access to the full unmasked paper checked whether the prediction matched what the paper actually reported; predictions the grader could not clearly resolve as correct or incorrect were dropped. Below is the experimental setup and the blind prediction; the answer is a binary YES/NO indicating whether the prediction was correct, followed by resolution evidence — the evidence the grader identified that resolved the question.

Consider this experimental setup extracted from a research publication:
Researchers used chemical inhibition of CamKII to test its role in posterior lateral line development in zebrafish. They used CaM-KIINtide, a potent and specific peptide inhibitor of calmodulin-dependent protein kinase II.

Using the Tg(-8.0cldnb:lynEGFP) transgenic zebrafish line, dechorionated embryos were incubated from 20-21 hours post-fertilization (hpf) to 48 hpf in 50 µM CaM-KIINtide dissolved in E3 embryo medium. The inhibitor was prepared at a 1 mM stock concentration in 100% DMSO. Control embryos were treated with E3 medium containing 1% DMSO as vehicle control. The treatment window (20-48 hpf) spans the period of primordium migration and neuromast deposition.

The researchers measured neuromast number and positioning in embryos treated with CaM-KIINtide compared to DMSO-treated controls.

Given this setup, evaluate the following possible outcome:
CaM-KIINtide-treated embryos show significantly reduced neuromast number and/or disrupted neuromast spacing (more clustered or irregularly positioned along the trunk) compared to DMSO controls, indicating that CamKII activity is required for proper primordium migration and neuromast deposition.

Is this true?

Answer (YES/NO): YES